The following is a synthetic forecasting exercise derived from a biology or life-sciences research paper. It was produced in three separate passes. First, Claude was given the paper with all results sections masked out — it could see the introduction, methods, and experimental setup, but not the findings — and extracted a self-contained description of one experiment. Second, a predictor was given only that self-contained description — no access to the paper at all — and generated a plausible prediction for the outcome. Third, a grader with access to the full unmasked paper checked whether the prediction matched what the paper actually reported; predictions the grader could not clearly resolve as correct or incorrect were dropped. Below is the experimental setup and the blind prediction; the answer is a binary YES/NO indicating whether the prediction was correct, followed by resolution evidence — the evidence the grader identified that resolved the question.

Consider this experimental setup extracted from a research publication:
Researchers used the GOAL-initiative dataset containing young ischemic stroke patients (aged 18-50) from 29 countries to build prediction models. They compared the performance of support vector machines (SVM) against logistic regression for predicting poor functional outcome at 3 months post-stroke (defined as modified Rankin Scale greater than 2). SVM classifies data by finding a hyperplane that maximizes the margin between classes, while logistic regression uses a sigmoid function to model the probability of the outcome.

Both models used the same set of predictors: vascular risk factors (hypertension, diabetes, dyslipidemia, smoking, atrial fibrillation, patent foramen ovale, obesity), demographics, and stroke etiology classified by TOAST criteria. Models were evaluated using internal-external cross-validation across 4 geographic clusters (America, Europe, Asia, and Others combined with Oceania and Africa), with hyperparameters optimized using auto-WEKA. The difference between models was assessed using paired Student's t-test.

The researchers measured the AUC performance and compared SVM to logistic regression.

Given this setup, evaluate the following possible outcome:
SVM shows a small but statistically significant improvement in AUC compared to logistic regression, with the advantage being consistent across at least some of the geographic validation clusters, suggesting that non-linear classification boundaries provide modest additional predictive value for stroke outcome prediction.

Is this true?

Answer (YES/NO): NO